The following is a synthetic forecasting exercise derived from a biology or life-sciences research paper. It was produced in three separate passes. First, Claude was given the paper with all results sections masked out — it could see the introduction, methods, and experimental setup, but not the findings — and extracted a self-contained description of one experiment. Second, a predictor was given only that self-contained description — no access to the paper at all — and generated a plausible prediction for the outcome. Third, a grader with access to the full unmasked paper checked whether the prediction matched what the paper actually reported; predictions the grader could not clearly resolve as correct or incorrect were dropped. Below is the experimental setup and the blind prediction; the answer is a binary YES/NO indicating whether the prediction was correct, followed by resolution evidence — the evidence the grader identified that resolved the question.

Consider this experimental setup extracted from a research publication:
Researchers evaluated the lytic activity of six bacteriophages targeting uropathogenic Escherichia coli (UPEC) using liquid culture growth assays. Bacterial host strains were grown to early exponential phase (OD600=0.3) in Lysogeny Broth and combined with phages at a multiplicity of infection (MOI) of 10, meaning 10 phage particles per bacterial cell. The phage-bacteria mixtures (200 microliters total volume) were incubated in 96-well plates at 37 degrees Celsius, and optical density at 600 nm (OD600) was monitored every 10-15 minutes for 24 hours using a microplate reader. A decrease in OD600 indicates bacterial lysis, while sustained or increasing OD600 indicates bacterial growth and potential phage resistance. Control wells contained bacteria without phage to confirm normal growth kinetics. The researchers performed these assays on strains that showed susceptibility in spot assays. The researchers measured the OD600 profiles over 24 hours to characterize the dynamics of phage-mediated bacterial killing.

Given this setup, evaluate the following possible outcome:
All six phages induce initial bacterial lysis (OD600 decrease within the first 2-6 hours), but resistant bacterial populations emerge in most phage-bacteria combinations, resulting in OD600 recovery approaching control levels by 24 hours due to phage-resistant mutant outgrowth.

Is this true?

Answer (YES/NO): NO